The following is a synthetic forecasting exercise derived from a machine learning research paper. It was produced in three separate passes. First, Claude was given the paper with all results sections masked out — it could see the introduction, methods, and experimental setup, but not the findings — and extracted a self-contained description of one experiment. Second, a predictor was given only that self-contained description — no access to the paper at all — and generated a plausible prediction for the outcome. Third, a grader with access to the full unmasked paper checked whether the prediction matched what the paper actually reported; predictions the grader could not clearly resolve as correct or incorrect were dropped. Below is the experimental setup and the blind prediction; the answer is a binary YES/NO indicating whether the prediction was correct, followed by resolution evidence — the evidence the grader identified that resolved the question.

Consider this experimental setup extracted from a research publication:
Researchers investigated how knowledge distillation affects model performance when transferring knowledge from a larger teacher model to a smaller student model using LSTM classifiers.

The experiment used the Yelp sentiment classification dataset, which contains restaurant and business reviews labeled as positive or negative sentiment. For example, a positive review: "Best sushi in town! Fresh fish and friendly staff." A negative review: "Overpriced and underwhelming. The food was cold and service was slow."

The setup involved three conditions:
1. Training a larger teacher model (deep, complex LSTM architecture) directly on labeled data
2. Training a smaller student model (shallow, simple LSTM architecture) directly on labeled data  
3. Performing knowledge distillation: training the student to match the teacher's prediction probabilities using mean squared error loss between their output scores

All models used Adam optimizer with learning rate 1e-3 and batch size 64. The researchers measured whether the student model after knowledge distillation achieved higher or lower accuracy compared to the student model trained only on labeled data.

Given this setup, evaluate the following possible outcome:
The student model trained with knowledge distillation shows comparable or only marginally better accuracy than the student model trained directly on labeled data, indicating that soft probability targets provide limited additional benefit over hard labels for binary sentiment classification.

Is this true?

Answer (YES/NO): YES